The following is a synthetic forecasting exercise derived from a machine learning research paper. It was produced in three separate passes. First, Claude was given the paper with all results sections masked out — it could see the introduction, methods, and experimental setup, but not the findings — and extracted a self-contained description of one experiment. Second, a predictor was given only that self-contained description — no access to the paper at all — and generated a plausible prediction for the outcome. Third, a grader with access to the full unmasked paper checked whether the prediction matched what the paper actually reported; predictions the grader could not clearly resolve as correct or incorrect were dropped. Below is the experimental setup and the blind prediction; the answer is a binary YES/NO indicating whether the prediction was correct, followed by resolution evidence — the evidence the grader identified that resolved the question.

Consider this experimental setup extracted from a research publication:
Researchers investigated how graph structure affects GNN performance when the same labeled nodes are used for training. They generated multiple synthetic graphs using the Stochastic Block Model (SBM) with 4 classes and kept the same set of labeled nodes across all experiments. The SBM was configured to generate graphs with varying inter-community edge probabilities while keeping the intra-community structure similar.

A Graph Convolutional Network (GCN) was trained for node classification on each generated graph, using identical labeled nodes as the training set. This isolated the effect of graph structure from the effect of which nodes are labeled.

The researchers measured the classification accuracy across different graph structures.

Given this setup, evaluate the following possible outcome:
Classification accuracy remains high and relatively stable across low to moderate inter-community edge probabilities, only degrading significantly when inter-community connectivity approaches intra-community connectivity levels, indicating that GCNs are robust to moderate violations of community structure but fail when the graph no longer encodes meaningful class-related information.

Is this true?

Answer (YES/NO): NO